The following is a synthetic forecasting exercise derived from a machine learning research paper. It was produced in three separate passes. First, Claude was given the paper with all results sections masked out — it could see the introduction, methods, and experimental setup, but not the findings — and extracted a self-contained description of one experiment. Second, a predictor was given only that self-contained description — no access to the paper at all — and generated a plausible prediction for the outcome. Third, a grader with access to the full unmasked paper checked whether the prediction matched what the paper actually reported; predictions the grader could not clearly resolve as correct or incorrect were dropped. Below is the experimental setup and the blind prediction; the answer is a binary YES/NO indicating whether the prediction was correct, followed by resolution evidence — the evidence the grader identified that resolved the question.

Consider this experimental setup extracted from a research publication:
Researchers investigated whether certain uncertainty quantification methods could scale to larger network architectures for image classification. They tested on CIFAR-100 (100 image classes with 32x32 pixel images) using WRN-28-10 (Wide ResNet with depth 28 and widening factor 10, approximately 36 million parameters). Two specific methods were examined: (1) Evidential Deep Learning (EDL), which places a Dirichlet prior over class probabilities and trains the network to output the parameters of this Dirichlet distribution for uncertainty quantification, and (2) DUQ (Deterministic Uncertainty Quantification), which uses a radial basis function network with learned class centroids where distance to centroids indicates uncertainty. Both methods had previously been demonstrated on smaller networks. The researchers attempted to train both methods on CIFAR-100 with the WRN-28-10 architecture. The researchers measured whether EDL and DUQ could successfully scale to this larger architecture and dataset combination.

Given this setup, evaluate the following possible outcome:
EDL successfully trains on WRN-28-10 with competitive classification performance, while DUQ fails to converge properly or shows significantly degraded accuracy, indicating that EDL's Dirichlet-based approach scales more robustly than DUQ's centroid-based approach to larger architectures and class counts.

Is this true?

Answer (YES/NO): NO